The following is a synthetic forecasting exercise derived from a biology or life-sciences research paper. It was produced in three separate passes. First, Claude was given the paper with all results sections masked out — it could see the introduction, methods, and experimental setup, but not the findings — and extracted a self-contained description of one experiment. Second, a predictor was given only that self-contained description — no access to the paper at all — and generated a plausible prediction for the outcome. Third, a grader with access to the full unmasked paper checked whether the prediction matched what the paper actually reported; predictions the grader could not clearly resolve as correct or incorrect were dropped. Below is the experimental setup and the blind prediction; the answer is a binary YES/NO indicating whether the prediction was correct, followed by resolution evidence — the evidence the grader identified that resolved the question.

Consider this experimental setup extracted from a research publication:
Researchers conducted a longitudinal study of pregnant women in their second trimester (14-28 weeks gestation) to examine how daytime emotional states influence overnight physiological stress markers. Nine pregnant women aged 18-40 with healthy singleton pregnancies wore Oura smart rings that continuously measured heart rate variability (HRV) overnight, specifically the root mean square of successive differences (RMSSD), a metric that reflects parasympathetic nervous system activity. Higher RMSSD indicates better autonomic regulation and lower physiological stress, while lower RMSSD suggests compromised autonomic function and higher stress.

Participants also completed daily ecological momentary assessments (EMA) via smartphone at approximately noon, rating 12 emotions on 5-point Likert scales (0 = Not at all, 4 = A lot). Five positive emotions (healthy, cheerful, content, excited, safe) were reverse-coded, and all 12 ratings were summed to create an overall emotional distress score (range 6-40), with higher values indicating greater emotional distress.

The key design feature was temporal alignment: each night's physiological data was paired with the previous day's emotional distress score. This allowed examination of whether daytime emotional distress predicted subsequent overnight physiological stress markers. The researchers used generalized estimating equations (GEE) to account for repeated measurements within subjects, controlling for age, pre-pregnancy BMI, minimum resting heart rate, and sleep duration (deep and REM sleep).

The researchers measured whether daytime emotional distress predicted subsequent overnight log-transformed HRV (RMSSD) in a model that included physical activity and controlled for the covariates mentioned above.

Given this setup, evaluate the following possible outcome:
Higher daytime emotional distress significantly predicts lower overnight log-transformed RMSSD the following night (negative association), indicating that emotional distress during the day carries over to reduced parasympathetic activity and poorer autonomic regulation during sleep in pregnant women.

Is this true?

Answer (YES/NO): NO